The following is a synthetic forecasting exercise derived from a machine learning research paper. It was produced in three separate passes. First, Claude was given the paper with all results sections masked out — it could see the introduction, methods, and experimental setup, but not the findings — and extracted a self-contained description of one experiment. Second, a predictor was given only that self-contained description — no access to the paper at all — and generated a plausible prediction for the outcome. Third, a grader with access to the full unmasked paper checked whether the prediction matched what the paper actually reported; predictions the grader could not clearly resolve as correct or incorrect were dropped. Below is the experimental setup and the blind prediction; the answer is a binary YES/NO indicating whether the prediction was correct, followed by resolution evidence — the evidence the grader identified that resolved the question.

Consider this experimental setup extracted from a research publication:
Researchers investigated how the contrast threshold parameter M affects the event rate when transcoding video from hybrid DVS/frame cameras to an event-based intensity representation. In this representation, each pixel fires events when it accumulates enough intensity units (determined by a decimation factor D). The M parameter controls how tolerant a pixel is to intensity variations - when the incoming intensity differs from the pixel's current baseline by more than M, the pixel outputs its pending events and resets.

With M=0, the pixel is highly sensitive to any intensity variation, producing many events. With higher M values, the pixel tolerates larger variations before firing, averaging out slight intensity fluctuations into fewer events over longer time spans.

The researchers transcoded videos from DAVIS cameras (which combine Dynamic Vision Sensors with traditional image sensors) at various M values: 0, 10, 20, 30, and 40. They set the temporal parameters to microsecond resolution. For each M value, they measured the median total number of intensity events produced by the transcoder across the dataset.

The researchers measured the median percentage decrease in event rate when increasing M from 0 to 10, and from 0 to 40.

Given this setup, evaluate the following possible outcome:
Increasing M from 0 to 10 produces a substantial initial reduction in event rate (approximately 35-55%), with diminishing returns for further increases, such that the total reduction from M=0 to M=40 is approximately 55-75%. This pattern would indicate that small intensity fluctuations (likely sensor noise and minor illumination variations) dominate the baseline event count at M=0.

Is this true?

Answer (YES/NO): YES